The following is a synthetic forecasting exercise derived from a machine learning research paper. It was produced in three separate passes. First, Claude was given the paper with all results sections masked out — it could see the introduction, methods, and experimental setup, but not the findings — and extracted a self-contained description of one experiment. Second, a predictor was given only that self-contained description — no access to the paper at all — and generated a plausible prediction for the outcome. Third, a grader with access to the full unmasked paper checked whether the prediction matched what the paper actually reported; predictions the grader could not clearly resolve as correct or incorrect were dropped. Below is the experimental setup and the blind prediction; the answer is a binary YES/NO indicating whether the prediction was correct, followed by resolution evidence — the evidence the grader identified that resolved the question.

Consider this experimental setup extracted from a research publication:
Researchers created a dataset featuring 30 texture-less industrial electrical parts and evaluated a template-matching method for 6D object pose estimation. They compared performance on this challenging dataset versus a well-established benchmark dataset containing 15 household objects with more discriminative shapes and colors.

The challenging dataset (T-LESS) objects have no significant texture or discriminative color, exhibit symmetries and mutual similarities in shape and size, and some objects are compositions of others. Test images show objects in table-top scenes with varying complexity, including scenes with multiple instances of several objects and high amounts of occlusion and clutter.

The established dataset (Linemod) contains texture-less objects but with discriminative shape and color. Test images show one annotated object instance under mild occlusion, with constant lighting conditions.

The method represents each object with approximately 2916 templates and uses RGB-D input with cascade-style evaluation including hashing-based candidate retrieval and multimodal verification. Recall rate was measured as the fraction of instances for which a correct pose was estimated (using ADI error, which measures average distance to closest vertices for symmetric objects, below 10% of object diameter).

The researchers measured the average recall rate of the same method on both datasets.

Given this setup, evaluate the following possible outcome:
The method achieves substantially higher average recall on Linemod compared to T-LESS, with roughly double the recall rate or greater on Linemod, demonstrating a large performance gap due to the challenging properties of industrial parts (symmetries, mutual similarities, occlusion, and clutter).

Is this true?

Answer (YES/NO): NO